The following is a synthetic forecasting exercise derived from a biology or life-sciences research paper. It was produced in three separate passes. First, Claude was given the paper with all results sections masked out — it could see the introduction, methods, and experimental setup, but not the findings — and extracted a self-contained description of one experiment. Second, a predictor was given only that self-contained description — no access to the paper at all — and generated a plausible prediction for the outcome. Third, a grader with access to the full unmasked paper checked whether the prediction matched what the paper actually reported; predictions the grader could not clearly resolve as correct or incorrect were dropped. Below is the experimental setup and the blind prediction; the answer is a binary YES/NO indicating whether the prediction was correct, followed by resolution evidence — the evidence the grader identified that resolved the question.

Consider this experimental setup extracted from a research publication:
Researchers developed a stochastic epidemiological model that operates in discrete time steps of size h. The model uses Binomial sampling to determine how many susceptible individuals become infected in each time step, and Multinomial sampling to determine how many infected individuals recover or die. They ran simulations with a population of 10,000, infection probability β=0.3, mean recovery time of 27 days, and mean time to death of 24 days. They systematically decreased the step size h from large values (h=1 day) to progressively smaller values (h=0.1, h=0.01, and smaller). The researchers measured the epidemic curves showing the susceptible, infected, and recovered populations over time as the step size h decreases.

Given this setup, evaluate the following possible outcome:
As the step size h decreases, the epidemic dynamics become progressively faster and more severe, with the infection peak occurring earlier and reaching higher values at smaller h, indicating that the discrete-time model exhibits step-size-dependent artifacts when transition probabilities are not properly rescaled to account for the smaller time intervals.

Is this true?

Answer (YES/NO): NO